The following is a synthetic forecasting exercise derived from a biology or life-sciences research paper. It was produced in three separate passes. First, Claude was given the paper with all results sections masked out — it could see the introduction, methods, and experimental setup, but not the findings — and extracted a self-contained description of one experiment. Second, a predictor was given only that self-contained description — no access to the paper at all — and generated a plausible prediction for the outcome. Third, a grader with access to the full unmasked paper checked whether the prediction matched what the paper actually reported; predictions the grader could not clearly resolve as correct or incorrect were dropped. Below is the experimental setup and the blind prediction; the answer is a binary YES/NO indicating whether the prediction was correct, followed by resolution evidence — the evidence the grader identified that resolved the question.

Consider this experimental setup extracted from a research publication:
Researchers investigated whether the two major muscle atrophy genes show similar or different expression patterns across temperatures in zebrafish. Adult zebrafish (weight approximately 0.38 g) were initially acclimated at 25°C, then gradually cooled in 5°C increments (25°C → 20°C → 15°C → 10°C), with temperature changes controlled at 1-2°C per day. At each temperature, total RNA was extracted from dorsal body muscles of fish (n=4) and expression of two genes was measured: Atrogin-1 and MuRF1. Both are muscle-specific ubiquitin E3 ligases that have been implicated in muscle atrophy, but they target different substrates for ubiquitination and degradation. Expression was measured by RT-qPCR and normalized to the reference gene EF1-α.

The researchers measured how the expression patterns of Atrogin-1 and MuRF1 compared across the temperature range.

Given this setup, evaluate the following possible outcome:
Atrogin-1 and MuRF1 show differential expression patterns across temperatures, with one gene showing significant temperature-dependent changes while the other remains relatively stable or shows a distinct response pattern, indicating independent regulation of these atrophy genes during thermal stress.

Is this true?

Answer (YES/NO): NO